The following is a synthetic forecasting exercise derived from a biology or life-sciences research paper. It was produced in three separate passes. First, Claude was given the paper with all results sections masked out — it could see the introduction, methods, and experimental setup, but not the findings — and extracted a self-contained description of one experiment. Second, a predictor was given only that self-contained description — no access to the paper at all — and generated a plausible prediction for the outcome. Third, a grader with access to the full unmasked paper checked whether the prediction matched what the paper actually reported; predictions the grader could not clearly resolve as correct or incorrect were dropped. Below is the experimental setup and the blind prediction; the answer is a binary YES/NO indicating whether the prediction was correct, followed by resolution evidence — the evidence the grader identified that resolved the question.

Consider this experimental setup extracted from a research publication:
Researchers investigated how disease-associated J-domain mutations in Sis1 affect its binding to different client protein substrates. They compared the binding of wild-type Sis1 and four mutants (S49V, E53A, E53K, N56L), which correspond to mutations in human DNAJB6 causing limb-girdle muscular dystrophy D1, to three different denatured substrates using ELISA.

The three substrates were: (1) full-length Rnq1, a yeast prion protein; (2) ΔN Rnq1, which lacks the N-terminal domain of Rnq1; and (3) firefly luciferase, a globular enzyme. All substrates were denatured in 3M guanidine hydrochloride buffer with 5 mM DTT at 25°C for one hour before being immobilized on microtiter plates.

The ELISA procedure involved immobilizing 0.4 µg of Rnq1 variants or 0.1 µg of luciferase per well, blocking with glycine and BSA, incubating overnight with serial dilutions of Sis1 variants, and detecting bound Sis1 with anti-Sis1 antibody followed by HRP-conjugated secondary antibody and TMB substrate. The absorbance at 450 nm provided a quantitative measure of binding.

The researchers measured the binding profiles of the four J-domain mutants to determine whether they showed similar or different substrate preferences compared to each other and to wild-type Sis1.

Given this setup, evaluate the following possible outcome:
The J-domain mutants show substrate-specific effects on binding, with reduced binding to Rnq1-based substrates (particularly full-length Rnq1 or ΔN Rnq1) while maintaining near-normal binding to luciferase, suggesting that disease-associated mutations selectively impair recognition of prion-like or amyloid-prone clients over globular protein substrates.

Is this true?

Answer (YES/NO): NO